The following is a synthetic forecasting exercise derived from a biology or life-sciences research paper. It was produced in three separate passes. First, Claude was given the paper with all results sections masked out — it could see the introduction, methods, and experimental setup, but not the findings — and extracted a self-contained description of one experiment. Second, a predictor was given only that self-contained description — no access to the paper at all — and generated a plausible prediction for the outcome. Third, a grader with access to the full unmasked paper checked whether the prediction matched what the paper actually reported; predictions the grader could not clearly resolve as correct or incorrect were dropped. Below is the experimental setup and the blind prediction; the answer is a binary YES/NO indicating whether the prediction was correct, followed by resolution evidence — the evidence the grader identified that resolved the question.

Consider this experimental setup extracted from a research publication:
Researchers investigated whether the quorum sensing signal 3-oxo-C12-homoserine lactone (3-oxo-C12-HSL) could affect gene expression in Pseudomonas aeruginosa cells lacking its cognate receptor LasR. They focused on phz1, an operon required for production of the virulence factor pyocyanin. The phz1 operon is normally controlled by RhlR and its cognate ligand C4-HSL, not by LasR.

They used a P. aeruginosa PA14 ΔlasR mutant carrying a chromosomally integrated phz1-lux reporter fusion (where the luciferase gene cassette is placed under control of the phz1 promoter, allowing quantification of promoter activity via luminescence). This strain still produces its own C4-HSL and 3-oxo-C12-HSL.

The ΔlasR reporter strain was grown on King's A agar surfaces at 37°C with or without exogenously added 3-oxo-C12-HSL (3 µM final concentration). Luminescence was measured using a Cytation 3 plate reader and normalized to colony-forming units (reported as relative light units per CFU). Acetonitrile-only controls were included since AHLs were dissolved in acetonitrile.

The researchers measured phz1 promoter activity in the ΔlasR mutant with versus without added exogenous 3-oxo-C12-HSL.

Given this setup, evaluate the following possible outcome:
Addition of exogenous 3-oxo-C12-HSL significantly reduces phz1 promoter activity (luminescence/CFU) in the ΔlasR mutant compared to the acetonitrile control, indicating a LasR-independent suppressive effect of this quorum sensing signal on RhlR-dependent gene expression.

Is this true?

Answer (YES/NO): NO